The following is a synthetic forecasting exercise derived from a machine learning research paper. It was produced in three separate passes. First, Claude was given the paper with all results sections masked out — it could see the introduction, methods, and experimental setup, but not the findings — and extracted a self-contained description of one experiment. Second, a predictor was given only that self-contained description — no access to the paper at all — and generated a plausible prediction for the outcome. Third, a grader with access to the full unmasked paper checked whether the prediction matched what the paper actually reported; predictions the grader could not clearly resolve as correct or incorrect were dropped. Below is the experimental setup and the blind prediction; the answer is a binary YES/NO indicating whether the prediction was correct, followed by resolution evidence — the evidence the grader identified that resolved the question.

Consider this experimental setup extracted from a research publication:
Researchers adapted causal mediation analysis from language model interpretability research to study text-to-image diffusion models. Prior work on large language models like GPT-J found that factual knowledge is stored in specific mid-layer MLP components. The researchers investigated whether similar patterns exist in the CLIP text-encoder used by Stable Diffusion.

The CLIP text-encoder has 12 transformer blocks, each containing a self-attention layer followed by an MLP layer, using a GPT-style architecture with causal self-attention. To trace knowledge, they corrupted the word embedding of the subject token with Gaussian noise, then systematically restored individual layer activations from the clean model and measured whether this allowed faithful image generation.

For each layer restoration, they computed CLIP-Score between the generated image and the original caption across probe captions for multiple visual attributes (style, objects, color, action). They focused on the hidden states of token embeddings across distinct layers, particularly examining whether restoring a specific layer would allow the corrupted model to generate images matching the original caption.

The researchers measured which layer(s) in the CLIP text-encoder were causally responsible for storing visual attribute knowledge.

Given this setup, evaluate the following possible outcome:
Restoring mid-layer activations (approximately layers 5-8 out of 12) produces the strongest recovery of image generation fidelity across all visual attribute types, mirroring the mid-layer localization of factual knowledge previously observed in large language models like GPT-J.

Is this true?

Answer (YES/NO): NO